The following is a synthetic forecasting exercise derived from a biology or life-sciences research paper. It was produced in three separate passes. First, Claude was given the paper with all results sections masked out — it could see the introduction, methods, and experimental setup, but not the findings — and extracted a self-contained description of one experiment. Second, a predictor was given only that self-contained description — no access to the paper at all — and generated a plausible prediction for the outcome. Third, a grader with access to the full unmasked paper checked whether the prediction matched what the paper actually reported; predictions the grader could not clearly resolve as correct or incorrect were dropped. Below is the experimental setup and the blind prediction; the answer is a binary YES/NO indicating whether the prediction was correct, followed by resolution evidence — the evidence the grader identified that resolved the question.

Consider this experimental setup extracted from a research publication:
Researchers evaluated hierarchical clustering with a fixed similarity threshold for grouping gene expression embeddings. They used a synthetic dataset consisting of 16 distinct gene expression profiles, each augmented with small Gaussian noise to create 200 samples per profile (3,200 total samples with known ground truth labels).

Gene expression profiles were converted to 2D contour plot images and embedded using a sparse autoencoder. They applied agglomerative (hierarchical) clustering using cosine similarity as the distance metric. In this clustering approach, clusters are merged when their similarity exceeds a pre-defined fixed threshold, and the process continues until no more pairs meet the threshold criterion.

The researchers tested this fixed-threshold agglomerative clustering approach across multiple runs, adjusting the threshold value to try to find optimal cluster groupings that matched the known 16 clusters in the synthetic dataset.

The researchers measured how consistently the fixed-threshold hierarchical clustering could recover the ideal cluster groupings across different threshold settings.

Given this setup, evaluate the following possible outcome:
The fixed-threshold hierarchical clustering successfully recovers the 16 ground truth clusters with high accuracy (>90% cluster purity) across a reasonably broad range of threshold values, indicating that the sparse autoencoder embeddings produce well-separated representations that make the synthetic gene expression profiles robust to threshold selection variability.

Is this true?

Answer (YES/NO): NO